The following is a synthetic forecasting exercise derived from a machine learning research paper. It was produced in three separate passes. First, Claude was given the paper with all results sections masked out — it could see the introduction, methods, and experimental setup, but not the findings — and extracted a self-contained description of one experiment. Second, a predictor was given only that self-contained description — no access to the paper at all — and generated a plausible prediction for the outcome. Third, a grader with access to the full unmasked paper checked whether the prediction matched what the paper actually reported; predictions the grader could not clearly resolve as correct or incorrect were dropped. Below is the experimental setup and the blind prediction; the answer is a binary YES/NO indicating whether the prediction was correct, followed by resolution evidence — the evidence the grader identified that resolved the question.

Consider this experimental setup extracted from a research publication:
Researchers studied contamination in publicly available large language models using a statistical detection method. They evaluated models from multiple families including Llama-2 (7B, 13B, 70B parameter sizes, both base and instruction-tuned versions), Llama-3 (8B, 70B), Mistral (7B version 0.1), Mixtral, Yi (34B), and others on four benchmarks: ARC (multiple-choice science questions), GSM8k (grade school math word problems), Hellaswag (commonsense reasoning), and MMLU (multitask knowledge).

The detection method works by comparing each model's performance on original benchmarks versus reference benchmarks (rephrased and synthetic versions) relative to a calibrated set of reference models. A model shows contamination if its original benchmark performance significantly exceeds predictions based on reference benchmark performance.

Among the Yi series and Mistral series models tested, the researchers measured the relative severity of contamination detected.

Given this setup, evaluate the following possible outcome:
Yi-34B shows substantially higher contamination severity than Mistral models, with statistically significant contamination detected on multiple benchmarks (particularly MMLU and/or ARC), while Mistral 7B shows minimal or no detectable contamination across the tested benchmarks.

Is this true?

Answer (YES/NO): NO